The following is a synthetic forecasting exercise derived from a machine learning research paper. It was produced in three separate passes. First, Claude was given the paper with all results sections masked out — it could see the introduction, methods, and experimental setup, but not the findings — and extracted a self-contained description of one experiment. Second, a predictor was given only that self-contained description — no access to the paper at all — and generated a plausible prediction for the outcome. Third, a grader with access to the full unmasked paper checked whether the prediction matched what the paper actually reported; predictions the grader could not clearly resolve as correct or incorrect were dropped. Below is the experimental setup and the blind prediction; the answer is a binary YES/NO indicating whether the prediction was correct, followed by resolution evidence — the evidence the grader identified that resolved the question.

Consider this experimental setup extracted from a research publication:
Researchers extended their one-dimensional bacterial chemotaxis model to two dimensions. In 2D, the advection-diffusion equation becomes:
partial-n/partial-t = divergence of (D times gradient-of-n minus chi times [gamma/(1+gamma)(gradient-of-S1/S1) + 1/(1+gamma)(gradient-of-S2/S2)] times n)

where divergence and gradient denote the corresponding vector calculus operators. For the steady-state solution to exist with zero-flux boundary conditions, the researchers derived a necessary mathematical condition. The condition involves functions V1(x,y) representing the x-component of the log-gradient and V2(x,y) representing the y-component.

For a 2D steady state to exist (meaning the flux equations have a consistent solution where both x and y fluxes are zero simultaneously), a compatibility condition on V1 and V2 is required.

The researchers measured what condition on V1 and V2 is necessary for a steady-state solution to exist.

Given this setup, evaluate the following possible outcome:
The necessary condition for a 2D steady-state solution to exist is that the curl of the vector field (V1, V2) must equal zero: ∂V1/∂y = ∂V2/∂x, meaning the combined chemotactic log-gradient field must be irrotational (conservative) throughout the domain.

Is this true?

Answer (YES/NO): YES